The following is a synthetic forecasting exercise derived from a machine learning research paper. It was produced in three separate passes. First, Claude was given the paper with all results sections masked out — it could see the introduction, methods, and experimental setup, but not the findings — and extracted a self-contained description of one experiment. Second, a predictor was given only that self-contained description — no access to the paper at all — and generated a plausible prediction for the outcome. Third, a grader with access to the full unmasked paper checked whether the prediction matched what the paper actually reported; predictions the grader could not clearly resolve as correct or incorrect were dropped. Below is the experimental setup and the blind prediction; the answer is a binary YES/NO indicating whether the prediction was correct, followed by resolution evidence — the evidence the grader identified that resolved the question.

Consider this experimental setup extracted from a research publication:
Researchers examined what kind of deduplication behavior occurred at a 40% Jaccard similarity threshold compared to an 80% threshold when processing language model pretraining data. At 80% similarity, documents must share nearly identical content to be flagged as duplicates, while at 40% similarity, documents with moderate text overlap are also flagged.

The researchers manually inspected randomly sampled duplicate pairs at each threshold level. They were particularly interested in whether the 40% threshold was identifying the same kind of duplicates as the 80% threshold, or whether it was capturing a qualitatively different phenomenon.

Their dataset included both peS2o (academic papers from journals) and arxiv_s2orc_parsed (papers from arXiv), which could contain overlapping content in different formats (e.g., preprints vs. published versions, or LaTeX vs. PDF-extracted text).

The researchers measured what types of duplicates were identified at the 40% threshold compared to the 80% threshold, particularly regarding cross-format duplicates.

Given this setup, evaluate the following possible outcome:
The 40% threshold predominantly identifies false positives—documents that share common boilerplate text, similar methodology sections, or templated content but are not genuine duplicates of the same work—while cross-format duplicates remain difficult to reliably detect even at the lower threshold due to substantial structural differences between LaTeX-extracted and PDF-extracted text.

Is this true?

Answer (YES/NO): NO